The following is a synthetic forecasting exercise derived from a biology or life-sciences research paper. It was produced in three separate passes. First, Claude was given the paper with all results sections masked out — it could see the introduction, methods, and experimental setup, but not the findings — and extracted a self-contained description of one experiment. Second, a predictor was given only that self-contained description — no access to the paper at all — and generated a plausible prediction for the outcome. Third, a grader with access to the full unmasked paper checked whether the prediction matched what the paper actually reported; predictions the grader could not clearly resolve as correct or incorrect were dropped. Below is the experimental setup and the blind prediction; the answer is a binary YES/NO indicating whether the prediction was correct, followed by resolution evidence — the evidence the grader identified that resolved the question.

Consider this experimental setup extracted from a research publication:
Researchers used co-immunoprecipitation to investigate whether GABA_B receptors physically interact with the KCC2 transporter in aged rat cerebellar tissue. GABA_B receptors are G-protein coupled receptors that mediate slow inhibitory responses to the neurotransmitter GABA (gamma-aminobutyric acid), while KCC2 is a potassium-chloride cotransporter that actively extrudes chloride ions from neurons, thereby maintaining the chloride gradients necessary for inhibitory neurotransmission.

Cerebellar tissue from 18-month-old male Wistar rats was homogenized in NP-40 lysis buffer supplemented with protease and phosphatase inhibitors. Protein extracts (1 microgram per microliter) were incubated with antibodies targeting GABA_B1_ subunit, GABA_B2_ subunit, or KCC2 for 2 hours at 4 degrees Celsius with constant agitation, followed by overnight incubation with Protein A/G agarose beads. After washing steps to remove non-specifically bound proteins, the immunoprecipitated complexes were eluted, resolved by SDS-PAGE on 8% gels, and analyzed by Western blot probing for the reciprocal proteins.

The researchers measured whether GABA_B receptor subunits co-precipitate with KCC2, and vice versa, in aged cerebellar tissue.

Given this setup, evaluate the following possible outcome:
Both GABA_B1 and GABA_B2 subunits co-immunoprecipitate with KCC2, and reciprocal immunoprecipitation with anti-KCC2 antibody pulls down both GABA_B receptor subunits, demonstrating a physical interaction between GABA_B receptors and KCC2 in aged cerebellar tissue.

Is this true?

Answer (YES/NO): YES